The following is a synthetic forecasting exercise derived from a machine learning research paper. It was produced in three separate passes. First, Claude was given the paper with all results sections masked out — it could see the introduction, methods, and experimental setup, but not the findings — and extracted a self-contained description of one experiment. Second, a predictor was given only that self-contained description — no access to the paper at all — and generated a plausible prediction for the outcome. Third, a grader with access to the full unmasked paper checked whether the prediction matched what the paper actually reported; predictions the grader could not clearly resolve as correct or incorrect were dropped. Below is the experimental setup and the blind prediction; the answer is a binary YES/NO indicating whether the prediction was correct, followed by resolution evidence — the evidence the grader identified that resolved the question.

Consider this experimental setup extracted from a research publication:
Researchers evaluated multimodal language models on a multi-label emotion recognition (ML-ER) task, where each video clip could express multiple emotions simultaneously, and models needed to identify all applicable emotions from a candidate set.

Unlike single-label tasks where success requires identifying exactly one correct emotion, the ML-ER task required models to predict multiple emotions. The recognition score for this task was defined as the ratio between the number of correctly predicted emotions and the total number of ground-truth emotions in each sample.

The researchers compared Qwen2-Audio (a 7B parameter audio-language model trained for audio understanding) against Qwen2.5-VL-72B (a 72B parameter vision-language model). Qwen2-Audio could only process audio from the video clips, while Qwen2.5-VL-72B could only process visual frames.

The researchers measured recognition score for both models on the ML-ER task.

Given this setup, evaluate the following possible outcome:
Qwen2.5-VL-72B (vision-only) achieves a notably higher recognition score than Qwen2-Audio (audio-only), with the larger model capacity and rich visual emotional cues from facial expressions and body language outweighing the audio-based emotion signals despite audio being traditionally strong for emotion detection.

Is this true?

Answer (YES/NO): NO